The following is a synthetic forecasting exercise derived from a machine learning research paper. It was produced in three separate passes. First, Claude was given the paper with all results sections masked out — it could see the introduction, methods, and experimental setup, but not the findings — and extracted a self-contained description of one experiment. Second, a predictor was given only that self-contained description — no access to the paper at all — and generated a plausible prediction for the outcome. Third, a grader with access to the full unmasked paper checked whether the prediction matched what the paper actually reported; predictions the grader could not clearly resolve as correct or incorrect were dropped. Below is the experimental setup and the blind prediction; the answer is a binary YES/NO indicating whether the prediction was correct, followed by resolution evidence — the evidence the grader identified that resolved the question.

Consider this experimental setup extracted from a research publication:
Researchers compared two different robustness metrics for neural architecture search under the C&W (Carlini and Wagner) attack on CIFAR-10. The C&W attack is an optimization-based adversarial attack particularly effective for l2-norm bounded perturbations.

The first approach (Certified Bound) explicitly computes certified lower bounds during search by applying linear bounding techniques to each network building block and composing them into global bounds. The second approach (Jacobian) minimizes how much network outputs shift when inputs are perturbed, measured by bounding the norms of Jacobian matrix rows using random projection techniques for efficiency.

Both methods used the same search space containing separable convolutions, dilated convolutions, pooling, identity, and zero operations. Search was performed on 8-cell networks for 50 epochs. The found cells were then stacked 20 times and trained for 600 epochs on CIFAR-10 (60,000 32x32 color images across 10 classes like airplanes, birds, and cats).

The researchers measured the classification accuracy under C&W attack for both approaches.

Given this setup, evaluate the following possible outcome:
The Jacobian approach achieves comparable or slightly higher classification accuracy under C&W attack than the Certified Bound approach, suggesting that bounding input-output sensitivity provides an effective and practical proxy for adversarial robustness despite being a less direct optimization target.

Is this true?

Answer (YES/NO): NO